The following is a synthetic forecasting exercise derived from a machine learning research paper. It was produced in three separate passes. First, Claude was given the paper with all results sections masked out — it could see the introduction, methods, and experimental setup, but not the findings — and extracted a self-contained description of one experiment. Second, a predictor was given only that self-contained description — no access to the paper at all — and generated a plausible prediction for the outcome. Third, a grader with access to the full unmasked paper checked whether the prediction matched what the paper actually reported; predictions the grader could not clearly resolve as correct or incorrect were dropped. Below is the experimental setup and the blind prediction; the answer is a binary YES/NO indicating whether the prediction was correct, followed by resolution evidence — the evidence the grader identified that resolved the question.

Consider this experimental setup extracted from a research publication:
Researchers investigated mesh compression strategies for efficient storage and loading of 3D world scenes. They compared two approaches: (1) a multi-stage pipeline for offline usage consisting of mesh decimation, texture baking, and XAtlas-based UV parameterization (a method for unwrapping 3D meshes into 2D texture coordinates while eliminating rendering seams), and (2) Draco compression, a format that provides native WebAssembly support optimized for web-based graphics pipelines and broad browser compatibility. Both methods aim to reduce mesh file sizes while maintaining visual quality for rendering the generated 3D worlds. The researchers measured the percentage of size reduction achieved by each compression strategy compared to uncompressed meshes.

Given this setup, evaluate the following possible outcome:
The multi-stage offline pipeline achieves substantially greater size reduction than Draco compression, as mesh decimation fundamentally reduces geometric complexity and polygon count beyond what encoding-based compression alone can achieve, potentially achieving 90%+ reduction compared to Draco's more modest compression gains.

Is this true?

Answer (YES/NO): NO